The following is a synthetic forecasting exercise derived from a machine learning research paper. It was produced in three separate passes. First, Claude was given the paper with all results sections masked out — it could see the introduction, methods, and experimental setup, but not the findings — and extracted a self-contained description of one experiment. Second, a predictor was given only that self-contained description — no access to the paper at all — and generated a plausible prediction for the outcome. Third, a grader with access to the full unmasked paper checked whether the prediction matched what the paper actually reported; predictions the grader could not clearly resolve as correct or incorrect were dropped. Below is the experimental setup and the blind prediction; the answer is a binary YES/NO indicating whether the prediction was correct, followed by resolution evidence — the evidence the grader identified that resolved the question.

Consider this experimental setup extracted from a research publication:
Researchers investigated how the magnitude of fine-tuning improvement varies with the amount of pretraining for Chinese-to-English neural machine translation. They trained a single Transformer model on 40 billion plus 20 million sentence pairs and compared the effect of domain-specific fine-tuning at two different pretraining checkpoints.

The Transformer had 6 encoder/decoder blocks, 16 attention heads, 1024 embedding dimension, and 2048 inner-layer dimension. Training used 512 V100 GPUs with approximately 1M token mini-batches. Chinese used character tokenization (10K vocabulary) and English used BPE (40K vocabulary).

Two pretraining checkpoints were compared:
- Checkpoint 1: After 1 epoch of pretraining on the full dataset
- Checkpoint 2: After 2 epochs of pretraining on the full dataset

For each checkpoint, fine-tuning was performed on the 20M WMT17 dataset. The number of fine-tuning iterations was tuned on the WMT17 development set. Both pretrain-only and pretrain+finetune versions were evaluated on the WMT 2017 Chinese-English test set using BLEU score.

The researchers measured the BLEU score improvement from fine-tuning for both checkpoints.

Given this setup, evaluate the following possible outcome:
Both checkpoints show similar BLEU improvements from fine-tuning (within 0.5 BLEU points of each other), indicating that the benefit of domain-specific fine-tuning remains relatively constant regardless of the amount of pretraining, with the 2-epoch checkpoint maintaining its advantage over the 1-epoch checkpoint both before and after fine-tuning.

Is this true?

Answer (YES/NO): NO